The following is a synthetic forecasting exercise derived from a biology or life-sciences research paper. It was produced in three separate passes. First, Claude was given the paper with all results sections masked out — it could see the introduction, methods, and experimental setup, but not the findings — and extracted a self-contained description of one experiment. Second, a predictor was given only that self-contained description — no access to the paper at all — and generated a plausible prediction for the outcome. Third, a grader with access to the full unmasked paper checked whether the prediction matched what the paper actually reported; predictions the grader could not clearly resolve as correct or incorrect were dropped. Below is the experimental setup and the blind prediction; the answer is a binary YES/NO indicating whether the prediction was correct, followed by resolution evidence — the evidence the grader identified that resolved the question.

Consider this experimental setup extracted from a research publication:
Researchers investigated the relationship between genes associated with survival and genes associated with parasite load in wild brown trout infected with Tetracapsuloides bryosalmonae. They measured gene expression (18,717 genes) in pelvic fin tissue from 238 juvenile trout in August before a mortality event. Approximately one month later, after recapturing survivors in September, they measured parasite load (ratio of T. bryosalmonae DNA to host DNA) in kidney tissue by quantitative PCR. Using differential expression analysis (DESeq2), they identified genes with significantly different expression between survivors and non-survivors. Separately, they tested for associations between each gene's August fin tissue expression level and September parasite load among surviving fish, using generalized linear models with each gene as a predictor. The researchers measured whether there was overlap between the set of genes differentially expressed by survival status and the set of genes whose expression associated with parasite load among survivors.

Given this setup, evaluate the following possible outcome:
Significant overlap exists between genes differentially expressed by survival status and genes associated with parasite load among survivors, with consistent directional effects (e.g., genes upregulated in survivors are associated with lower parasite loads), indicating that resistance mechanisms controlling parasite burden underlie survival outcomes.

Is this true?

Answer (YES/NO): NO